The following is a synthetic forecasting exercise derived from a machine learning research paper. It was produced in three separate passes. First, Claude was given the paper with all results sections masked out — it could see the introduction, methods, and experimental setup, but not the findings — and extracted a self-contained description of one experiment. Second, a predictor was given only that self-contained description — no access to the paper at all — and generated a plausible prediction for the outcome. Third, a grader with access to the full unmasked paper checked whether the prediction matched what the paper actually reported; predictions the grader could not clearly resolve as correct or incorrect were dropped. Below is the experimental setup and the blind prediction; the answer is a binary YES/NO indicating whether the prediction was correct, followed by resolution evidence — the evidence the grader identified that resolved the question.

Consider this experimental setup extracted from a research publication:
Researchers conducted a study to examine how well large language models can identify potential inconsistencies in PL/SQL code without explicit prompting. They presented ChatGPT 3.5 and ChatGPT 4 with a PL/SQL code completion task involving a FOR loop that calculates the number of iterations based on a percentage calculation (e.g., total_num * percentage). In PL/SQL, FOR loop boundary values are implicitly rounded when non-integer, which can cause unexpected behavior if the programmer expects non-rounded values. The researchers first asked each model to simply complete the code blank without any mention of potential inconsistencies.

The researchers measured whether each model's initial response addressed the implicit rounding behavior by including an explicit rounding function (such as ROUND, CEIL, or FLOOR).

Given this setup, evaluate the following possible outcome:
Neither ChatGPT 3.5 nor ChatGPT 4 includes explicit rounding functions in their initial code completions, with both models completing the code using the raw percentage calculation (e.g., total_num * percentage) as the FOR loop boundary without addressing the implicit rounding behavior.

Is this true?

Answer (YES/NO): NO